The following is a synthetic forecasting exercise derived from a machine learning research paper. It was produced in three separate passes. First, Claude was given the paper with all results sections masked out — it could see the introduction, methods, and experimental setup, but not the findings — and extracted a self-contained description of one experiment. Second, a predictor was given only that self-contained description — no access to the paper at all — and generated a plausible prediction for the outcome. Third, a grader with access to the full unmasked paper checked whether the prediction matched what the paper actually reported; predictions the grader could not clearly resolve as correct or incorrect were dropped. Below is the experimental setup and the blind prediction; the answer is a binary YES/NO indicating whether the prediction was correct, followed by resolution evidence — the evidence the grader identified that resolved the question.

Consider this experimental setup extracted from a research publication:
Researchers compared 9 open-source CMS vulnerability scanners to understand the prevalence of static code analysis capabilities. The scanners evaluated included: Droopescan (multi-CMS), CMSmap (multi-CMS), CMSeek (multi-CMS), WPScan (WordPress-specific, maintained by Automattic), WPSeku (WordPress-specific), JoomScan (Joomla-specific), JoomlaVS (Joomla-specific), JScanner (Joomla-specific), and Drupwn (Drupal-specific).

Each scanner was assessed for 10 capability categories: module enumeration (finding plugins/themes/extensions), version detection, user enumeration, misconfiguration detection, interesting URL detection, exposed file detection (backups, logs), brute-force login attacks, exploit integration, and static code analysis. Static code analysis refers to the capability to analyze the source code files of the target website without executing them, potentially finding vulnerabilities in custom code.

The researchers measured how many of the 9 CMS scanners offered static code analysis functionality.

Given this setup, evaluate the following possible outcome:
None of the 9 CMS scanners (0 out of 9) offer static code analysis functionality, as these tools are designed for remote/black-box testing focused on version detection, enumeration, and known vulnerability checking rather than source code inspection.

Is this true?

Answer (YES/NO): NO